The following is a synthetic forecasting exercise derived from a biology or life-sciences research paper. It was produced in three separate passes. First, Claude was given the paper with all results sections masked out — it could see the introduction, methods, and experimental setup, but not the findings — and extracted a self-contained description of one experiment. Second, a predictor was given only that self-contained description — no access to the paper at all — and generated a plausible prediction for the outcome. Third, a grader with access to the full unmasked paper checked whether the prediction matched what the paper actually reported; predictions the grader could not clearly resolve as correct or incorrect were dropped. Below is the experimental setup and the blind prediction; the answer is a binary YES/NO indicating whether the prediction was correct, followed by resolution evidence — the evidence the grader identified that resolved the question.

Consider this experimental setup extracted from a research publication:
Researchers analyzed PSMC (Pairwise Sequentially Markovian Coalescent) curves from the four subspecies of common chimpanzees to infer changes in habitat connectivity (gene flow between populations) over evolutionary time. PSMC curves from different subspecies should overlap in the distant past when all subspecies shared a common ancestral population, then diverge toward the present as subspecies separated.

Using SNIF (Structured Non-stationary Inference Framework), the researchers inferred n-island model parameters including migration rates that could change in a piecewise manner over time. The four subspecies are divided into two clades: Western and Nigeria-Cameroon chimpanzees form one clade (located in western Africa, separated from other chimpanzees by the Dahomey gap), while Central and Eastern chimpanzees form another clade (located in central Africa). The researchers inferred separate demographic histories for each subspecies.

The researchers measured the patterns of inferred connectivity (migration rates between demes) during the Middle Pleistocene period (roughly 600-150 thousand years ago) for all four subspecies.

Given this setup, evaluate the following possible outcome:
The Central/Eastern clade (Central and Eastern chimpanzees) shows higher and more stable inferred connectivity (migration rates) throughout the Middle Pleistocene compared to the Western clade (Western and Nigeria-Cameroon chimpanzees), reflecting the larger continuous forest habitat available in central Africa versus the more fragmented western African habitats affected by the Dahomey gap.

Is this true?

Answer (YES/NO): NO